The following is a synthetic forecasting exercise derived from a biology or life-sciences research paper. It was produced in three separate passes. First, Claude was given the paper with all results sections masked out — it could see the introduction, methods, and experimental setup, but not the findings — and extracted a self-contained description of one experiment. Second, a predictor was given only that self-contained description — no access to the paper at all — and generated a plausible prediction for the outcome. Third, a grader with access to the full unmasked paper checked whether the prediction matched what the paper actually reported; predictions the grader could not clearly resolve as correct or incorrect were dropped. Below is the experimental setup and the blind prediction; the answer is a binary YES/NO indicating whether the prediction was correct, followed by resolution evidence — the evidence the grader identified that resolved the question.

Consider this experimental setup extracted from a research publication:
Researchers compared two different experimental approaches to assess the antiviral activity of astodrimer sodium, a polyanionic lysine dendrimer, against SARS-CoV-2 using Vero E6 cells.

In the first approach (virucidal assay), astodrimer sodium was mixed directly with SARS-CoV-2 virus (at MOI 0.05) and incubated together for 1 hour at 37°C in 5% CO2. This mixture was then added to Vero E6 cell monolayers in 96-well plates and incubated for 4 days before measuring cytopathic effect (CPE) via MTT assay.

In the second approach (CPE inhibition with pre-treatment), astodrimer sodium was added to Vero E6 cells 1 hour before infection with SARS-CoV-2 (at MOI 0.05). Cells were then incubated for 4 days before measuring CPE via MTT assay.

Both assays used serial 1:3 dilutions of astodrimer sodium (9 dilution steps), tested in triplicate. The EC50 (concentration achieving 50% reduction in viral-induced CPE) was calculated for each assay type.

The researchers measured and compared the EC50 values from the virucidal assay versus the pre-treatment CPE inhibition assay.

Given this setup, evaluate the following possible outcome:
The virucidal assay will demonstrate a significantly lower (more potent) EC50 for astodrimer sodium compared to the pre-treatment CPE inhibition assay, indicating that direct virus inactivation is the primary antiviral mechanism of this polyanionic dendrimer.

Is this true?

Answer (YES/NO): NO